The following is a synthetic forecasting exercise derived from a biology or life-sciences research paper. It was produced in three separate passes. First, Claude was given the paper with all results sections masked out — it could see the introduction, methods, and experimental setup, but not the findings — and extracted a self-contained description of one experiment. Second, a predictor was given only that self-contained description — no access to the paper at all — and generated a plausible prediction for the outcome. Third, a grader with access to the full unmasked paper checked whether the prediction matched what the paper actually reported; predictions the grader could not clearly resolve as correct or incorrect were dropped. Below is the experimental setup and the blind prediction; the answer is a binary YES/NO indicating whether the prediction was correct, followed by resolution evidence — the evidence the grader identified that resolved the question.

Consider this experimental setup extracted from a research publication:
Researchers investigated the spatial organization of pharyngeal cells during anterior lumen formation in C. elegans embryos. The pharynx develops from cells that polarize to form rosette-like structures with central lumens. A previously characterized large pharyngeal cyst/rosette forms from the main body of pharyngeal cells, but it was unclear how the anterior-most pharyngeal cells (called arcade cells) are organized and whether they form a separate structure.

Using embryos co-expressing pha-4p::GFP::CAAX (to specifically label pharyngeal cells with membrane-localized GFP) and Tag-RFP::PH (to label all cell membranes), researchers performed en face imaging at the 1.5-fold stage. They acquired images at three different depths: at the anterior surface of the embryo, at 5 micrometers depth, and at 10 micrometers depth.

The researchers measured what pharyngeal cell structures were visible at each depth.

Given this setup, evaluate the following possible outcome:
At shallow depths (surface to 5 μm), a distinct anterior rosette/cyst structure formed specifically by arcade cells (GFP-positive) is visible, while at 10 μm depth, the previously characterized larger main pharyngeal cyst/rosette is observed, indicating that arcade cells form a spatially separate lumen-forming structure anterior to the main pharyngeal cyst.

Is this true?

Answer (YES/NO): YES